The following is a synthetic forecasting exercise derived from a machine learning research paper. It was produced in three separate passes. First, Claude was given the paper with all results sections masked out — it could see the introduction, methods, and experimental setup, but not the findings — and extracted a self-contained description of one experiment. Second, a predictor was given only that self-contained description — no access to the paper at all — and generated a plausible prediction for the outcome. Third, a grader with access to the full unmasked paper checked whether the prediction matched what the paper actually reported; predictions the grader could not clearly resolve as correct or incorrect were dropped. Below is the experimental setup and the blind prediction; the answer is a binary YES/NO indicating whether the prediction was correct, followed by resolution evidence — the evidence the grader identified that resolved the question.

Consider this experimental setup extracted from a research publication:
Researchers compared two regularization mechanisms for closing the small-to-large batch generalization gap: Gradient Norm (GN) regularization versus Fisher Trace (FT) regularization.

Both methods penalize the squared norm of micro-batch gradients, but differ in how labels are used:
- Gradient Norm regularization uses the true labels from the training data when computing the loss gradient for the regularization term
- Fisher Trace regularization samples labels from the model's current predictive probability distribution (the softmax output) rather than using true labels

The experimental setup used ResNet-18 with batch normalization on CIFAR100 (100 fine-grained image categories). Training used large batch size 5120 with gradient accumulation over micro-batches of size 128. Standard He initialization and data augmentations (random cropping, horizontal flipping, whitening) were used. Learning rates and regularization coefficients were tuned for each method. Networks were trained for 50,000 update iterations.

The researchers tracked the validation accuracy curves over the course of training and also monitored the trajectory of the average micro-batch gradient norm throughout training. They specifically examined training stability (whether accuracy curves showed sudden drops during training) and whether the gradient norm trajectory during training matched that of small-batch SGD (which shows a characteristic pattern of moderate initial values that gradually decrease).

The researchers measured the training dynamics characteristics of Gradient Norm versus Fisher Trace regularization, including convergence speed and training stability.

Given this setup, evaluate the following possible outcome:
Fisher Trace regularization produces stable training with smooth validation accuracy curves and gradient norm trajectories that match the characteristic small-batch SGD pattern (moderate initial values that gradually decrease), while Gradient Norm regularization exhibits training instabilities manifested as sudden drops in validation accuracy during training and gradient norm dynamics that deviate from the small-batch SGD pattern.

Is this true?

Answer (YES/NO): YES